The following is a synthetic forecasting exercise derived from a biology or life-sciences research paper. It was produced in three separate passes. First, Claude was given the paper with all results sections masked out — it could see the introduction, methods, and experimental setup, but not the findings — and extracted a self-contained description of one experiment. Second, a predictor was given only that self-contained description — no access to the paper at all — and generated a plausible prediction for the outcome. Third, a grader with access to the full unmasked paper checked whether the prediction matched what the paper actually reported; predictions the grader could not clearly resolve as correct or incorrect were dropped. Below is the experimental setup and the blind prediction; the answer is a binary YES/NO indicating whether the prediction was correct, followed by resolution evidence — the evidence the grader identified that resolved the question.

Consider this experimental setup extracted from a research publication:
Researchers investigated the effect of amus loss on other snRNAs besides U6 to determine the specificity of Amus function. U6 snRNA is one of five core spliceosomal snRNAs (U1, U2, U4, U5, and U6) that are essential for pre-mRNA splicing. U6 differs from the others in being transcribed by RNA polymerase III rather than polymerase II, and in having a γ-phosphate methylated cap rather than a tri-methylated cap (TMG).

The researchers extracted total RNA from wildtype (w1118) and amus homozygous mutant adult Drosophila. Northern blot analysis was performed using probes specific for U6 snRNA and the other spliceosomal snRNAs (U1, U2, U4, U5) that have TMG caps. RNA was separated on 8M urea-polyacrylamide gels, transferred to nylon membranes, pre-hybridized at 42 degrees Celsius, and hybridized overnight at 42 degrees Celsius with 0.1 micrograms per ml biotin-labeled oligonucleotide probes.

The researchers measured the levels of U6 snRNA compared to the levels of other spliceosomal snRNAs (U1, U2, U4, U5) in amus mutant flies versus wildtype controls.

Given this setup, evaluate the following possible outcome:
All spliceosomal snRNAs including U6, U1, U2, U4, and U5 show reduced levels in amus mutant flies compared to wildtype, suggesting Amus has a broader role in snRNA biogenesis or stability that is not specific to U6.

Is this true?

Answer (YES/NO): NO